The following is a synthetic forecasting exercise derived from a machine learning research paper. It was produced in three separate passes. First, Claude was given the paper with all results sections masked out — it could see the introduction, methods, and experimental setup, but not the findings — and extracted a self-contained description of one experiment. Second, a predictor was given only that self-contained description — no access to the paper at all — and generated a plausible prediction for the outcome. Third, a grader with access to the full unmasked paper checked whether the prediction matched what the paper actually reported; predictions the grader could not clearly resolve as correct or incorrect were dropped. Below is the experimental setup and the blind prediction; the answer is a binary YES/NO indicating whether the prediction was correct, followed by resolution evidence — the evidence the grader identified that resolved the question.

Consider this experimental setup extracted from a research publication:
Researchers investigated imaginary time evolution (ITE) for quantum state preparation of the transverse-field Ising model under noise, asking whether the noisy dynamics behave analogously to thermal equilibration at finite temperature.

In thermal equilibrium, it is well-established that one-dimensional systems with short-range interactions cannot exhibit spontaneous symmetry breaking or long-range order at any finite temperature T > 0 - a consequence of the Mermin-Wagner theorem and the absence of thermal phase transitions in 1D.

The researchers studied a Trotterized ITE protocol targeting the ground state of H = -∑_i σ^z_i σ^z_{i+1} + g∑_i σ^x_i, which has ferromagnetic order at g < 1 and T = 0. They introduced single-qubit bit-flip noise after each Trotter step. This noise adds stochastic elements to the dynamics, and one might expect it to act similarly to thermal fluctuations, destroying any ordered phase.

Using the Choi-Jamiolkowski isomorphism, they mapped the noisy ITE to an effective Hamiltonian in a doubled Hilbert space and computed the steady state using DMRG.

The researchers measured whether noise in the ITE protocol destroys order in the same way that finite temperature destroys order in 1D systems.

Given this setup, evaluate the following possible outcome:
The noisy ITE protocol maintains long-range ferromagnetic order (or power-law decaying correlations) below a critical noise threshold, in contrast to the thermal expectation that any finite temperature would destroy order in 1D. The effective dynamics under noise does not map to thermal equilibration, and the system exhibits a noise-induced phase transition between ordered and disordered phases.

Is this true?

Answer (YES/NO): YES